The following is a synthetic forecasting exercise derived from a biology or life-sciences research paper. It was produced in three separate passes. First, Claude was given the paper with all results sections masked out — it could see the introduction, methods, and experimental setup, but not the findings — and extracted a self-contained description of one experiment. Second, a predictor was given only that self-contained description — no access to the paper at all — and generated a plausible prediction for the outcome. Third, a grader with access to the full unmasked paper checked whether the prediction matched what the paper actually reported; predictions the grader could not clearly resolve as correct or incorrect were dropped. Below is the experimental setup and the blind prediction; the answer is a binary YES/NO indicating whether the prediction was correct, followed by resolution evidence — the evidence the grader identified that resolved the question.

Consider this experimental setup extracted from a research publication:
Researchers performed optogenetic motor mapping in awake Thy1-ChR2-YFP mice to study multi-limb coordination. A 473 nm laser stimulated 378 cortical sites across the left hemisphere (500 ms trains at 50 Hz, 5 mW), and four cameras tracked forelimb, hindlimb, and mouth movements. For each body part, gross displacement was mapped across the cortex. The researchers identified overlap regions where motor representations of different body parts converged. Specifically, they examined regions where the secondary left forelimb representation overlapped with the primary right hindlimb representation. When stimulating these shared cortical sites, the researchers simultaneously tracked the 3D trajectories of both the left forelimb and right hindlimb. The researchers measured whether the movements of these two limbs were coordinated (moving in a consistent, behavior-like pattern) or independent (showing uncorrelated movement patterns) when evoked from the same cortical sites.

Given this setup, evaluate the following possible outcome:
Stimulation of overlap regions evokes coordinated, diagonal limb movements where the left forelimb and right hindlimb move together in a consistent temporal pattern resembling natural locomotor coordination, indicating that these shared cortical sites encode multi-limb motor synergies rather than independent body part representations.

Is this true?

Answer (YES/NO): YES